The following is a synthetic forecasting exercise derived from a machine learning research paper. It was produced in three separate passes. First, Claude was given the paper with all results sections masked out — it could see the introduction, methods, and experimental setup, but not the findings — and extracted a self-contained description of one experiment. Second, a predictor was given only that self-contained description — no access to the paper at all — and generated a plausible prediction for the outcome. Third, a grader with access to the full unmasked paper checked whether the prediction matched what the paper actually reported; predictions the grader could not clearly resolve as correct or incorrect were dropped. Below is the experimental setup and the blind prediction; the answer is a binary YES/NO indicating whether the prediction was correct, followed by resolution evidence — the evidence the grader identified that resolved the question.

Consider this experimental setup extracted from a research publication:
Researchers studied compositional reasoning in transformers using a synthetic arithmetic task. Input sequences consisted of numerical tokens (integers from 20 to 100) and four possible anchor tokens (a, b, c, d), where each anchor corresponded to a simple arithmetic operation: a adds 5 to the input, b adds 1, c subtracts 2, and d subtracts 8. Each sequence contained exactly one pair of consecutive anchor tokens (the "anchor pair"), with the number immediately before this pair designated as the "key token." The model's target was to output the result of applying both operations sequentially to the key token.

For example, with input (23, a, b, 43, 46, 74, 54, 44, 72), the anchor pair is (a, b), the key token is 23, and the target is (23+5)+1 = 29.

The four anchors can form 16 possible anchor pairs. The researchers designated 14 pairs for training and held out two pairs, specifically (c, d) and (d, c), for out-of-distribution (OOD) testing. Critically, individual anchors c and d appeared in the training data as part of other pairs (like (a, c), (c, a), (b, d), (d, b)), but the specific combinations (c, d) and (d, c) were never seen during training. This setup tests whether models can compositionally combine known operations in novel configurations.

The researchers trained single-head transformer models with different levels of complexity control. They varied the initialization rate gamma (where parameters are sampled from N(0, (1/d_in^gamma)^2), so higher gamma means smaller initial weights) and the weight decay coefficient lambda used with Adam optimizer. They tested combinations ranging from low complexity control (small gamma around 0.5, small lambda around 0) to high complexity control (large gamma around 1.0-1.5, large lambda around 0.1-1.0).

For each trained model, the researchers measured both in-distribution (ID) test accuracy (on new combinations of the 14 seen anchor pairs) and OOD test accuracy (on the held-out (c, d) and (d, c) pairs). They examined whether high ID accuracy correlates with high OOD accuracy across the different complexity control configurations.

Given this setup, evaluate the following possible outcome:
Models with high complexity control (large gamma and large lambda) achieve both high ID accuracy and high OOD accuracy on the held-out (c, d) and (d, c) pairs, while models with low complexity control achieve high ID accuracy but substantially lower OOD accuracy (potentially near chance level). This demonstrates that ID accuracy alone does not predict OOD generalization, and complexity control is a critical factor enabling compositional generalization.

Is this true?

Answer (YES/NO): NO